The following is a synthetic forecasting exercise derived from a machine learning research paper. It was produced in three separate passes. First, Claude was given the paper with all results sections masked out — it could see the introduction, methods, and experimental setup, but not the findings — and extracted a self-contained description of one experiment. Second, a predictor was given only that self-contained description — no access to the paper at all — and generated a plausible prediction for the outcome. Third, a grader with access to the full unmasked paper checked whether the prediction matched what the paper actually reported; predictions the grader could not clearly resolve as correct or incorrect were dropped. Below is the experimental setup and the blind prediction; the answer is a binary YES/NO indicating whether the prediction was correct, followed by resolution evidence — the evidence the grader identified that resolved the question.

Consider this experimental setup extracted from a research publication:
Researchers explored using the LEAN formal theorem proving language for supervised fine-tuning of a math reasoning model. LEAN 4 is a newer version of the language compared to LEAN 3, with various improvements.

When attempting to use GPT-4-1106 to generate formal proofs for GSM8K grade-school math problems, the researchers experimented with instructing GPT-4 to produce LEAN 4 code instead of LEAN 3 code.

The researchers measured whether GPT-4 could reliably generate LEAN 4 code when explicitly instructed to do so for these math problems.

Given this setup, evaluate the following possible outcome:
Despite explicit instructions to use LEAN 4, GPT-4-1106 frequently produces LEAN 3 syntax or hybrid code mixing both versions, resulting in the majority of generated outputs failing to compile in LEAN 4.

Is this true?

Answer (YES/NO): NO